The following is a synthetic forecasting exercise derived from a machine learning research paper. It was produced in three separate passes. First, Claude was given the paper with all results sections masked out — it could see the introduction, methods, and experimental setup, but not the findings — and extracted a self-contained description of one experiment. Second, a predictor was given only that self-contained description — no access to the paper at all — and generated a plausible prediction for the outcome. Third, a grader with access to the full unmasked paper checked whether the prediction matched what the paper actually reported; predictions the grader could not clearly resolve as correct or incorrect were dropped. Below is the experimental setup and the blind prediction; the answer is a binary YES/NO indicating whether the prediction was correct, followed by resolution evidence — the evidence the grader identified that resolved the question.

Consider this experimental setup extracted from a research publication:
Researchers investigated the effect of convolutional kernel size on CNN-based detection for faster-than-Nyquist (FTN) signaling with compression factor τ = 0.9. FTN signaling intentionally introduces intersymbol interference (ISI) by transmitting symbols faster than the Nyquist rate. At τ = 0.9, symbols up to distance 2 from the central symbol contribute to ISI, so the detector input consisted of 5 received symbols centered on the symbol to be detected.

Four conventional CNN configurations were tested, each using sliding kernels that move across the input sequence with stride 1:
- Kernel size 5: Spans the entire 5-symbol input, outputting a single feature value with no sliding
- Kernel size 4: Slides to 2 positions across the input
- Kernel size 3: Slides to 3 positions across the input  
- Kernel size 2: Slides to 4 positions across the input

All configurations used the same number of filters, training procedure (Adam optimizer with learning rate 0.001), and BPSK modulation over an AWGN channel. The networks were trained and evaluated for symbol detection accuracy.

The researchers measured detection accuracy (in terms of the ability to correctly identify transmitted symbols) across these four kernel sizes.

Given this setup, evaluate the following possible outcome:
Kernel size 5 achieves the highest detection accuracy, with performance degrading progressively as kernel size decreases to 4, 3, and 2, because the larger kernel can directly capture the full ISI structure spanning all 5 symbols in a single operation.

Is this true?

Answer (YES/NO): NO